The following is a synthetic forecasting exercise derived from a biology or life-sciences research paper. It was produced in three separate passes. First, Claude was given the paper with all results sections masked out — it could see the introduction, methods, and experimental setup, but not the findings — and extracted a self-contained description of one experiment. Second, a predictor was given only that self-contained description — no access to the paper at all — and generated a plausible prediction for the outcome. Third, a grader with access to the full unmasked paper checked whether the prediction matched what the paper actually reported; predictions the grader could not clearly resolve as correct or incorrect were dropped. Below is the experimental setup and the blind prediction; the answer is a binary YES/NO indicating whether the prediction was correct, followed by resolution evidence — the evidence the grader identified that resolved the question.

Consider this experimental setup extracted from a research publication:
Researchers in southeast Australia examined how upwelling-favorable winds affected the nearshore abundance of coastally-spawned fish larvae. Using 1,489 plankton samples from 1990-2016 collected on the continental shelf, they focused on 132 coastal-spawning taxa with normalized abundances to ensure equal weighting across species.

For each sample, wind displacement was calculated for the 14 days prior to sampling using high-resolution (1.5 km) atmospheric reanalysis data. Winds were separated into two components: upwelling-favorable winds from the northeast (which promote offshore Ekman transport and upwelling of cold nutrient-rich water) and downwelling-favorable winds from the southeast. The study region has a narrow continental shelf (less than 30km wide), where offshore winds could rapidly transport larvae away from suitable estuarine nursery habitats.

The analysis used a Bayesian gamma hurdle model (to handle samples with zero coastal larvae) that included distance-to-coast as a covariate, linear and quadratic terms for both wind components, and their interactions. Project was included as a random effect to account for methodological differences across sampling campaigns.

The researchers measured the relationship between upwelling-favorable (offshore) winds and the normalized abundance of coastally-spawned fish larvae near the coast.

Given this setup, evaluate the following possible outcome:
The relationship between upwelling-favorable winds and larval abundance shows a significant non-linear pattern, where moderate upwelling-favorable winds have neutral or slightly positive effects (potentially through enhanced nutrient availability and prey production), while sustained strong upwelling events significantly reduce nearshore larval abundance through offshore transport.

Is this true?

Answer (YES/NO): YES